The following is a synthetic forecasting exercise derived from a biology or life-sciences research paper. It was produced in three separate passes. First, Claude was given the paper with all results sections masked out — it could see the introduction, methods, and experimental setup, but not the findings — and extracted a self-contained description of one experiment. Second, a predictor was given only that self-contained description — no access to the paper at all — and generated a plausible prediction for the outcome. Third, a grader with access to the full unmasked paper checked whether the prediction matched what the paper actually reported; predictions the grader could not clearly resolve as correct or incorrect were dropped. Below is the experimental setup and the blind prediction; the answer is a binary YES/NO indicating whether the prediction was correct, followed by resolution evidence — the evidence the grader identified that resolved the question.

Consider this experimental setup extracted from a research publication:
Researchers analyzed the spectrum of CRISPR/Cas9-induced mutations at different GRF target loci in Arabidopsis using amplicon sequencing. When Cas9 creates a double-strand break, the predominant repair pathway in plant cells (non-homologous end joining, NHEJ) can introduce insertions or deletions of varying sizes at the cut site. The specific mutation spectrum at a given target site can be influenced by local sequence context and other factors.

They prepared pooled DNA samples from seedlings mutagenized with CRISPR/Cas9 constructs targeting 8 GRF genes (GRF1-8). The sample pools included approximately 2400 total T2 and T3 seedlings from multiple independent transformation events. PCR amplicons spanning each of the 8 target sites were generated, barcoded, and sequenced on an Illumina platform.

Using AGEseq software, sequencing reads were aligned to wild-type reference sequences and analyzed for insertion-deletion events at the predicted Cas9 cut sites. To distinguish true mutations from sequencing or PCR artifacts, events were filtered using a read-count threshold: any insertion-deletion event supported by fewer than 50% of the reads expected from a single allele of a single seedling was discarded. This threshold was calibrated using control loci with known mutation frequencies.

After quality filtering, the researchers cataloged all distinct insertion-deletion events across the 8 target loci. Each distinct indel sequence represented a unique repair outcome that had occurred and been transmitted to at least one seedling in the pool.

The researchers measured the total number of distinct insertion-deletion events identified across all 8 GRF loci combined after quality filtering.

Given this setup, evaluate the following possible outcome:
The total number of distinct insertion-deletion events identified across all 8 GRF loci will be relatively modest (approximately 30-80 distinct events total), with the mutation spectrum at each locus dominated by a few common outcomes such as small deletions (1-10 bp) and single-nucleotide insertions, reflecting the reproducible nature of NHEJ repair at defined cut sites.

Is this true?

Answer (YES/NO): NO